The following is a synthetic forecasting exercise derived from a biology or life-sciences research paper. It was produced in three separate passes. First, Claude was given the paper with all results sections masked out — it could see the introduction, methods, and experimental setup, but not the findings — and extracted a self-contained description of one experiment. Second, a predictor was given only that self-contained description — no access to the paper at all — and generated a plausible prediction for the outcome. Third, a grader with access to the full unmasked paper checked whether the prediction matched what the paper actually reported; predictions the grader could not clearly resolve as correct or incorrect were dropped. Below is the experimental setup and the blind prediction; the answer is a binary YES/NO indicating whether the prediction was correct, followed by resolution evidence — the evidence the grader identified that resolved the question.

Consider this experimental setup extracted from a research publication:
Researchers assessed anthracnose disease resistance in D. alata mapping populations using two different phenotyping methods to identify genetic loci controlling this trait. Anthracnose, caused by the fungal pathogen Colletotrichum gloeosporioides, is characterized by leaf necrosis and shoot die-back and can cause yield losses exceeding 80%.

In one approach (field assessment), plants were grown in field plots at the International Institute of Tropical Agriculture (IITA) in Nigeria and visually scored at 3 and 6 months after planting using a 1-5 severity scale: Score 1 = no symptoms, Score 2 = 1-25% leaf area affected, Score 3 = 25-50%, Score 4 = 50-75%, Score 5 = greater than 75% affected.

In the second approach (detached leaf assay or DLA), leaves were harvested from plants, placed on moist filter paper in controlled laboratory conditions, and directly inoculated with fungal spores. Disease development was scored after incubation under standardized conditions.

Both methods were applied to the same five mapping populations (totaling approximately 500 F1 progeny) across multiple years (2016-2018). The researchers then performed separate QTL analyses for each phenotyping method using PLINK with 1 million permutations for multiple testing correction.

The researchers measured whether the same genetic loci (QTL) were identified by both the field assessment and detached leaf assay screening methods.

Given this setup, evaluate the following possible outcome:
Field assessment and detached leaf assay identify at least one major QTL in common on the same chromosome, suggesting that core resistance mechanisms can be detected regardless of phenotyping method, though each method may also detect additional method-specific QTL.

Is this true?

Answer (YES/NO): NO